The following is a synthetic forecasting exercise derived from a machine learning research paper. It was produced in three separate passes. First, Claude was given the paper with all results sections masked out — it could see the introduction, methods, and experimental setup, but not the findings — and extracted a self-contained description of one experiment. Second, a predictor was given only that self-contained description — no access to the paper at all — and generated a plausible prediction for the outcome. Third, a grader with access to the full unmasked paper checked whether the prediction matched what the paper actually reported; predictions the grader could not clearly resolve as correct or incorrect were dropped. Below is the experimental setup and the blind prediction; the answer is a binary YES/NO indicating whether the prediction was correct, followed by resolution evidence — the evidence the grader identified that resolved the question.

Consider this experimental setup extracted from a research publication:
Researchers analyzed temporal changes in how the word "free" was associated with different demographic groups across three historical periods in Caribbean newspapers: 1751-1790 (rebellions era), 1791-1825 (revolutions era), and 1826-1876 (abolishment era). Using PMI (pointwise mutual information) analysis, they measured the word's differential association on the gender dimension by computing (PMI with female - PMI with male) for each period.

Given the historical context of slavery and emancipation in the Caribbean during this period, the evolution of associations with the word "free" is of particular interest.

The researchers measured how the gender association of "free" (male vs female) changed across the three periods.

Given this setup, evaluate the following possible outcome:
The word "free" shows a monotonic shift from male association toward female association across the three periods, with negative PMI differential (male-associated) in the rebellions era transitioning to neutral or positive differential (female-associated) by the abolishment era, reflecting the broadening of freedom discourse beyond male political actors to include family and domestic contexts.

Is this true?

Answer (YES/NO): NO